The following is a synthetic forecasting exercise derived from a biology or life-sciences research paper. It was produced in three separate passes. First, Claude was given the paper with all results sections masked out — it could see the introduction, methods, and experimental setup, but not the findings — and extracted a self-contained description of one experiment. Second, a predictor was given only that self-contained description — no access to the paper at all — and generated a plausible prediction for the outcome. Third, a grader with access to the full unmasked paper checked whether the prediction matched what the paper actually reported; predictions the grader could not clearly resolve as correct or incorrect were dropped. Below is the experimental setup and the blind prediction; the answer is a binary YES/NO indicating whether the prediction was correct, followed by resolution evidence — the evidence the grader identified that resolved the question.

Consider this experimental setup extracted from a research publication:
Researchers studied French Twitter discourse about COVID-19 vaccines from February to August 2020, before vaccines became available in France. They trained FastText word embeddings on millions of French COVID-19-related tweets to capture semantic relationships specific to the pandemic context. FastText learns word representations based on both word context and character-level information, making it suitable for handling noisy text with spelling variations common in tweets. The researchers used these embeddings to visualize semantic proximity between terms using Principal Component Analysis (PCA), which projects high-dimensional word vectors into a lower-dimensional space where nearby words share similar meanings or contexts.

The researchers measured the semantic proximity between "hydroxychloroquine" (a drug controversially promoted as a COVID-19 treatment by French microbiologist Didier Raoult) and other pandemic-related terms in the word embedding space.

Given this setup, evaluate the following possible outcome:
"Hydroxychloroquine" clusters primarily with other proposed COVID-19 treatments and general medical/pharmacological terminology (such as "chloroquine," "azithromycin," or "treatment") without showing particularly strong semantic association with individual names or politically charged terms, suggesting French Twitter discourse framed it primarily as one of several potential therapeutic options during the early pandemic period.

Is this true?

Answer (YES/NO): NO